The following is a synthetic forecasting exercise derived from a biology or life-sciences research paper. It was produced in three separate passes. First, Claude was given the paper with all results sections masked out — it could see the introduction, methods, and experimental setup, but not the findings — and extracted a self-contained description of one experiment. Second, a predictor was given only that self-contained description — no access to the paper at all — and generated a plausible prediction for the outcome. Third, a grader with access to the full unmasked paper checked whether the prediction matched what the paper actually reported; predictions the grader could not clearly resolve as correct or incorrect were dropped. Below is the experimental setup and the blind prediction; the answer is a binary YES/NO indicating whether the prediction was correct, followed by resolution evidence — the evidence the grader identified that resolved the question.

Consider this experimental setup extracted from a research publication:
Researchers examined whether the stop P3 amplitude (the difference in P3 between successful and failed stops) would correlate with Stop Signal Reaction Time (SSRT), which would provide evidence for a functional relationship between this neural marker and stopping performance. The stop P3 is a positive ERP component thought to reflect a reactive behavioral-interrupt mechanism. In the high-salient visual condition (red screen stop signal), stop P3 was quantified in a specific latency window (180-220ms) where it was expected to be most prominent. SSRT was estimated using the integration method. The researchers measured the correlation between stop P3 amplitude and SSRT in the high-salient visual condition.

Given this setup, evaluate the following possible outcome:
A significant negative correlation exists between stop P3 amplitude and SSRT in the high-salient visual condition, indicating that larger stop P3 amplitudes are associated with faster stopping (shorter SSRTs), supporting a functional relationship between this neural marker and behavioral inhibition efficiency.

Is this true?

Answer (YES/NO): YES